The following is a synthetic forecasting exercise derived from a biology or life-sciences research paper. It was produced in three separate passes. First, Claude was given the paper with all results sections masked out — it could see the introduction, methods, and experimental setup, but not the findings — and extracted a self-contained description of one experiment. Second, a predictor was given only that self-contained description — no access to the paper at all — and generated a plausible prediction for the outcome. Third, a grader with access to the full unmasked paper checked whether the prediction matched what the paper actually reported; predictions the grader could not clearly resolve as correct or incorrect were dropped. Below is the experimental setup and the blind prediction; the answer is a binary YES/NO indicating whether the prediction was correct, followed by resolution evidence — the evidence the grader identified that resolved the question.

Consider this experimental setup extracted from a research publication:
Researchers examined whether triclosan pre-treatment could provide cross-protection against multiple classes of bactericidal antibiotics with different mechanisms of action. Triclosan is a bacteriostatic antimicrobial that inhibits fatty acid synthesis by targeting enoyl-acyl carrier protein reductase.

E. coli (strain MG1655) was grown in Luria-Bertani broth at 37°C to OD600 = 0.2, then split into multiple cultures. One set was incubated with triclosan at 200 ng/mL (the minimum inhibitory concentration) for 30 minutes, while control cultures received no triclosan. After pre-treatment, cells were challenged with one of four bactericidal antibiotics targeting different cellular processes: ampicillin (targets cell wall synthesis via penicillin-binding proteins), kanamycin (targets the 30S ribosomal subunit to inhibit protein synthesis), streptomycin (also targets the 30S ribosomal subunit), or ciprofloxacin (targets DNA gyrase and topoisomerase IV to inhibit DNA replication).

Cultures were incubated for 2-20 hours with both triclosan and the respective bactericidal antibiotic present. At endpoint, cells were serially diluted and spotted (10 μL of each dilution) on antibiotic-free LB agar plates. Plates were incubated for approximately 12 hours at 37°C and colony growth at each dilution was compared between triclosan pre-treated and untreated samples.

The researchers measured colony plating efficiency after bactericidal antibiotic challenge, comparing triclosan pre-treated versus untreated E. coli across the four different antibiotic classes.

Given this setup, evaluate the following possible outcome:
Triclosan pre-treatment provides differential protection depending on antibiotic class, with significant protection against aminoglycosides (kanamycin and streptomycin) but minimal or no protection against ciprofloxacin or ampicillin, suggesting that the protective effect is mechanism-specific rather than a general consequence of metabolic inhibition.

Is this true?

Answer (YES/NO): NO